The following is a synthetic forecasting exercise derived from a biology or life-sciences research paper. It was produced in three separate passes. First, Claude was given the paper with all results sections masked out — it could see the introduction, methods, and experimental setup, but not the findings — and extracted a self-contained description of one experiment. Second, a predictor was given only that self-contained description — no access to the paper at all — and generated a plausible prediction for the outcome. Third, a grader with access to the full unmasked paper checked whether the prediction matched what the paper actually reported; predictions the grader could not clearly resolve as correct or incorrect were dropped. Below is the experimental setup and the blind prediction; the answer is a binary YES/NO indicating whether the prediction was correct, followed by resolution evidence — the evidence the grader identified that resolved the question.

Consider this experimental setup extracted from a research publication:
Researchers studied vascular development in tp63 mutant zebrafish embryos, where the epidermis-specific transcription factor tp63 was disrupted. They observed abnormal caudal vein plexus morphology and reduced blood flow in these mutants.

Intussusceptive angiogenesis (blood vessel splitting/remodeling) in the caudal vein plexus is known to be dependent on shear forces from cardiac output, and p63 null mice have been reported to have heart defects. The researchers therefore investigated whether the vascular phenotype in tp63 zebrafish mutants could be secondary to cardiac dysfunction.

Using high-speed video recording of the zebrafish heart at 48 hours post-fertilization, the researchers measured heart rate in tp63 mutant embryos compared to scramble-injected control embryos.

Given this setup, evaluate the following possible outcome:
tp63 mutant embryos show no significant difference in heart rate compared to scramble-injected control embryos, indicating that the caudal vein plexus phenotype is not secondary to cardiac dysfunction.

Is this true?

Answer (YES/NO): YES